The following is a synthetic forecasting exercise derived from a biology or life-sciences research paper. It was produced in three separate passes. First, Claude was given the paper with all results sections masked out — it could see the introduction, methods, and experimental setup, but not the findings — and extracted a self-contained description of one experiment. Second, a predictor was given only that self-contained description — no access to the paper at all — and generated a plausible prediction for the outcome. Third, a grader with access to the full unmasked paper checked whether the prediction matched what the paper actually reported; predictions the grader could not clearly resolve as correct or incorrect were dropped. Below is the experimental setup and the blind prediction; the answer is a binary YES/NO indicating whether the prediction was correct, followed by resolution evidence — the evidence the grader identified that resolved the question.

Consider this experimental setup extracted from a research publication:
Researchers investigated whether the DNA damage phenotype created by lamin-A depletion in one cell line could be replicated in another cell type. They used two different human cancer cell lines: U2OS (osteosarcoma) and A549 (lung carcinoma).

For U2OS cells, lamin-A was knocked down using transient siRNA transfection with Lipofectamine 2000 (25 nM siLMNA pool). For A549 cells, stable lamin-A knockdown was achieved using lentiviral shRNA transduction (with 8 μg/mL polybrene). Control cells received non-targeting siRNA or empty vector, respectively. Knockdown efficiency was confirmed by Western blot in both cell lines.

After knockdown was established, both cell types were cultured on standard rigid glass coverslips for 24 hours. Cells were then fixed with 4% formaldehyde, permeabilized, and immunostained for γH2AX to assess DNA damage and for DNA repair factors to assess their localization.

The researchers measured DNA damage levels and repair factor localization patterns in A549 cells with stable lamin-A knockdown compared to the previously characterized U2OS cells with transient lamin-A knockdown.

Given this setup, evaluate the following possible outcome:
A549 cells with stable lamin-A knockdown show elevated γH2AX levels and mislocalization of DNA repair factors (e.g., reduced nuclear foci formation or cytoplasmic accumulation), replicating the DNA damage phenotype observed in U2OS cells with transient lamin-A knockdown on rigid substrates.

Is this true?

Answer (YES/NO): NO